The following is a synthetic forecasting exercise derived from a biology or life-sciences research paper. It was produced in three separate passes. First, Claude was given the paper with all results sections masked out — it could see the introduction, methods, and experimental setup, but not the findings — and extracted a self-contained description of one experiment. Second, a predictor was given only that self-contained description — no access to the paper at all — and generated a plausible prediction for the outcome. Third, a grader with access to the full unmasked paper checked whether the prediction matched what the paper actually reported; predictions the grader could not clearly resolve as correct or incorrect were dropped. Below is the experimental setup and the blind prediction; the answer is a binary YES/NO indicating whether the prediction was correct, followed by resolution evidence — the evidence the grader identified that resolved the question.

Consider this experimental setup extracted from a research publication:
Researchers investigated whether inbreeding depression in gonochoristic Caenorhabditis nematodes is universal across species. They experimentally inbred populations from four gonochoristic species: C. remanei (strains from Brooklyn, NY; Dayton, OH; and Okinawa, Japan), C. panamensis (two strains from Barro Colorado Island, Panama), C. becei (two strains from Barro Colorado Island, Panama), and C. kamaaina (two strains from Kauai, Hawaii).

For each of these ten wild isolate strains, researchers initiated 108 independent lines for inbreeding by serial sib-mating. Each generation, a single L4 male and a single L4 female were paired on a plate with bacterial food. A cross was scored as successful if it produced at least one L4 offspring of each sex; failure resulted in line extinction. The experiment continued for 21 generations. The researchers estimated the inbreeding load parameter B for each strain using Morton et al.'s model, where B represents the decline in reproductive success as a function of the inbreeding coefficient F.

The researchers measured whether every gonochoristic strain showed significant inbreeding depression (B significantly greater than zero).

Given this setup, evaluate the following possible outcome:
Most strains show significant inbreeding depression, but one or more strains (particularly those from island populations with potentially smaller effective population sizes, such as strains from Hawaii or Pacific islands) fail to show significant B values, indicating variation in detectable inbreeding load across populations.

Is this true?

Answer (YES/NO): NO